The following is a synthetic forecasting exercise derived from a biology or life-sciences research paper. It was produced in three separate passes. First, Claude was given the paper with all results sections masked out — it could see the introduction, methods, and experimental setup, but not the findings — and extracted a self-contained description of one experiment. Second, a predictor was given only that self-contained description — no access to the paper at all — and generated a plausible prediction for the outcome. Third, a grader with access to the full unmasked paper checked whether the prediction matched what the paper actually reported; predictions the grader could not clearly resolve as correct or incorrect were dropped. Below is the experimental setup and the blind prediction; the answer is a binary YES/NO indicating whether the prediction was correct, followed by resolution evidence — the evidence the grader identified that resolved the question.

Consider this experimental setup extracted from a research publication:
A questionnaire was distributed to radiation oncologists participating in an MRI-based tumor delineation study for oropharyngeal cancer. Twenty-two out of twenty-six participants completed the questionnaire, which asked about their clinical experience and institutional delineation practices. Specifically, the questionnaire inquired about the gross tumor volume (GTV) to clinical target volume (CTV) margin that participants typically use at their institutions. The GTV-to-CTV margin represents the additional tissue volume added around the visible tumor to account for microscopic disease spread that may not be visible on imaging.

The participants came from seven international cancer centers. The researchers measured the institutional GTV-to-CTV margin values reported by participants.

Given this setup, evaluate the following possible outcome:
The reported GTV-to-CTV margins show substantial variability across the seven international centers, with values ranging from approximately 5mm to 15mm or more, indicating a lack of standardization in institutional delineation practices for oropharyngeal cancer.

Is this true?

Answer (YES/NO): NO